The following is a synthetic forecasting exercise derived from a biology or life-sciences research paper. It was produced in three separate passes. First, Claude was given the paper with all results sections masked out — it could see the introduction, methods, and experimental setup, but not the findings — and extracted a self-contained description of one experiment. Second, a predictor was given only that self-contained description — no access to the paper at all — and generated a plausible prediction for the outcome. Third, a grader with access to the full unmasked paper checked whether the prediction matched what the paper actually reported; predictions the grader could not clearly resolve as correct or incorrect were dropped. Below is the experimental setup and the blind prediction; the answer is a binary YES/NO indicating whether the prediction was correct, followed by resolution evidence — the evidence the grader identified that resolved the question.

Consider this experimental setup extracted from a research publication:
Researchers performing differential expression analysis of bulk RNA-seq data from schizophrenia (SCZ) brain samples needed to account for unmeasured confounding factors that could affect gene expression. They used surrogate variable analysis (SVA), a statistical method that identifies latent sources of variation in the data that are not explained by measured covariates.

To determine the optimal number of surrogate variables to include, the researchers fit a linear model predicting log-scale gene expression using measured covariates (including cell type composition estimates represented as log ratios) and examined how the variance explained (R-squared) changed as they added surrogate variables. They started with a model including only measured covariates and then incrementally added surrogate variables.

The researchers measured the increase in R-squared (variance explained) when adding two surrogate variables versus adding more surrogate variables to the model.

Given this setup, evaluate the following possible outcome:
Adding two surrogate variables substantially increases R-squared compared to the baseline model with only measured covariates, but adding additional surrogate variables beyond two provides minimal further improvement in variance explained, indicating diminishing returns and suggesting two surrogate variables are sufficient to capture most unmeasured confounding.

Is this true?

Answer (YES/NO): YES